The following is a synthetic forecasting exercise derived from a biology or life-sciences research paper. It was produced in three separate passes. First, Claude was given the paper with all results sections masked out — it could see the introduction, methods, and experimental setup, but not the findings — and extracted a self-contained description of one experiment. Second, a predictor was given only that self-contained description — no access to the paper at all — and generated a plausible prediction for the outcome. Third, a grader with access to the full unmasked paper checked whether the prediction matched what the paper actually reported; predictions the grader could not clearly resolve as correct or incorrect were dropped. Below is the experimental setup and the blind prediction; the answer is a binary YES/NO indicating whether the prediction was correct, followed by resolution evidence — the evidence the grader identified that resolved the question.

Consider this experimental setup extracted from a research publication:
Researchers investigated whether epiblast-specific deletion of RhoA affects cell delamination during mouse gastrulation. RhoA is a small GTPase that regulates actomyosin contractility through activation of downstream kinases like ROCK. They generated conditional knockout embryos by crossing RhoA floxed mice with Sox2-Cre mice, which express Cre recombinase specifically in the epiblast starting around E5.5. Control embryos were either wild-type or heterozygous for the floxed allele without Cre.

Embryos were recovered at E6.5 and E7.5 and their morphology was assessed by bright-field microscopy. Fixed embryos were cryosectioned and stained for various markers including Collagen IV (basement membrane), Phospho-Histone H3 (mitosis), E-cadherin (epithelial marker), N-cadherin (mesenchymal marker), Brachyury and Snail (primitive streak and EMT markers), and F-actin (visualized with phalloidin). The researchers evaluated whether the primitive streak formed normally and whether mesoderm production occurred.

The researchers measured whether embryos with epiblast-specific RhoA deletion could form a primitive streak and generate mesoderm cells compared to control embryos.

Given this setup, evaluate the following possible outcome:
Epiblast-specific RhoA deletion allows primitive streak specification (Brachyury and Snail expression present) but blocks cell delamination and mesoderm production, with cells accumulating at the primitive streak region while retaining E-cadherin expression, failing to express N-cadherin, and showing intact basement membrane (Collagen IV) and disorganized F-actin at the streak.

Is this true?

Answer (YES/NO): NO